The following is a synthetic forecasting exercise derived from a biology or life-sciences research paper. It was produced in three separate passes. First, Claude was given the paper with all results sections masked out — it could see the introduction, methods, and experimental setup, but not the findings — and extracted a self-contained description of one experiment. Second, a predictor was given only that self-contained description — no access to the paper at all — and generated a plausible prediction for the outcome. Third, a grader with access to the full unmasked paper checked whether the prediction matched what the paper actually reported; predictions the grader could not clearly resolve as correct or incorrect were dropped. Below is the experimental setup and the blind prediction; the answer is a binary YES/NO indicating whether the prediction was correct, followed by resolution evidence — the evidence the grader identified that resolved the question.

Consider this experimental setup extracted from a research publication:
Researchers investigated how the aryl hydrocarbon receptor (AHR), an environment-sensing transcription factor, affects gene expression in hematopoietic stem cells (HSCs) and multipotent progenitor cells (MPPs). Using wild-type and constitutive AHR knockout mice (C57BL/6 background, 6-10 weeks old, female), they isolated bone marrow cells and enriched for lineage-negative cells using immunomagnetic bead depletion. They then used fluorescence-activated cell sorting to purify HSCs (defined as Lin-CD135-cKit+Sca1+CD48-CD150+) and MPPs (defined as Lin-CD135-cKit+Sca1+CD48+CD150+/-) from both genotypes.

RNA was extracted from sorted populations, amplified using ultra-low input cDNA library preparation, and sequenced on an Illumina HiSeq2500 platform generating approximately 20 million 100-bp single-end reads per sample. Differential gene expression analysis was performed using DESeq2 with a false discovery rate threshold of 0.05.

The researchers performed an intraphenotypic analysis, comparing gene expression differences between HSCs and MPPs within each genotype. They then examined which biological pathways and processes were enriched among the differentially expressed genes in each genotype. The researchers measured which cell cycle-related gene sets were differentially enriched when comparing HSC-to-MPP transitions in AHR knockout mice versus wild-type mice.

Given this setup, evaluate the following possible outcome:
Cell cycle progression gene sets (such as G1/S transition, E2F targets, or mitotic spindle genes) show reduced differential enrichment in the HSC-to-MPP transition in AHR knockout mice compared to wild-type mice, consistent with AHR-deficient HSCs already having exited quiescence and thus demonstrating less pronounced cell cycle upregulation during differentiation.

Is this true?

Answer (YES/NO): NO